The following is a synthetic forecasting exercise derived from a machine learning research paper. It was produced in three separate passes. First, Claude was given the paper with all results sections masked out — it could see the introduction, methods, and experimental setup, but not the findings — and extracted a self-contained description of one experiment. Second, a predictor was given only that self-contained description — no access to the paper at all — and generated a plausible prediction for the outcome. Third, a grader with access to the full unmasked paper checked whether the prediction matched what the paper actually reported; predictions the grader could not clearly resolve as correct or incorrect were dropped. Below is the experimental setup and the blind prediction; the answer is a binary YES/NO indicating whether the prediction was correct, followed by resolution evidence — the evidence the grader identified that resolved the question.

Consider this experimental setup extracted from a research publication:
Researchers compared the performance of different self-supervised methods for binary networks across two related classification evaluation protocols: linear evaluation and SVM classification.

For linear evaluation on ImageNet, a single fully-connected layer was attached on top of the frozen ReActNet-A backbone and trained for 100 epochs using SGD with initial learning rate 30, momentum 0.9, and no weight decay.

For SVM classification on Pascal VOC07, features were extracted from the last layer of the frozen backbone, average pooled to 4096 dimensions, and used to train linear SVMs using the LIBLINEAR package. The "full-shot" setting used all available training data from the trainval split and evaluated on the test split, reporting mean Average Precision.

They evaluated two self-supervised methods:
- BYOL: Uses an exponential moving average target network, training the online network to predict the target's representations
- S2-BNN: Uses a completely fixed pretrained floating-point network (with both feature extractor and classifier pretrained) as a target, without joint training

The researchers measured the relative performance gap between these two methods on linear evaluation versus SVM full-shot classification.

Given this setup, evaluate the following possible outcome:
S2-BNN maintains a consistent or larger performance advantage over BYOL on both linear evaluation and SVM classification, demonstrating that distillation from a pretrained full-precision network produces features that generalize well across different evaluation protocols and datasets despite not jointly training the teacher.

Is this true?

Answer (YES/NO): NO